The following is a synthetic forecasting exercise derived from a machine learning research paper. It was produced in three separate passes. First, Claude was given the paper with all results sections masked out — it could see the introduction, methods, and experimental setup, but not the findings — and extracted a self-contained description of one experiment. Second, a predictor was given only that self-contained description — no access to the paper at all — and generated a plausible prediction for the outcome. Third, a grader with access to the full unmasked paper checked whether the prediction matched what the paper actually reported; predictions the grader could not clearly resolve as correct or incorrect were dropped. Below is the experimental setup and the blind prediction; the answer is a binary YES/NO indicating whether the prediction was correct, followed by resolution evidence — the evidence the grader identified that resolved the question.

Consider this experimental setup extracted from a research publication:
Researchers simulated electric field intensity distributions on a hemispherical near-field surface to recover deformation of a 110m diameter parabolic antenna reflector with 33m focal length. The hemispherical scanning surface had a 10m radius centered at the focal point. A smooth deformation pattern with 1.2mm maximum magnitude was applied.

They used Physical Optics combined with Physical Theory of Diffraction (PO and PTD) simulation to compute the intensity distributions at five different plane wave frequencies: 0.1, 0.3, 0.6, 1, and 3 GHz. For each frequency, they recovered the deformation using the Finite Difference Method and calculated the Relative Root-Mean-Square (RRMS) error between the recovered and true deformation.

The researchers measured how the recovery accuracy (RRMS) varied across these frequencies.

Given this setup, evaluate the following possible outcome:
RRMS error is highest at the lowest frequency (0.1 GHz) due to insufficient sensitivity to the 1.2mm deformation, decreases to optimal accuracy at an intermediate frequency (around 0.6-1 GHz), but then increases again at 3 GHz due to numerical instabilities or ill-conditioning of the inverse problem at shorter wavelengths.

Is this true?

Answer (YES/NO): YES